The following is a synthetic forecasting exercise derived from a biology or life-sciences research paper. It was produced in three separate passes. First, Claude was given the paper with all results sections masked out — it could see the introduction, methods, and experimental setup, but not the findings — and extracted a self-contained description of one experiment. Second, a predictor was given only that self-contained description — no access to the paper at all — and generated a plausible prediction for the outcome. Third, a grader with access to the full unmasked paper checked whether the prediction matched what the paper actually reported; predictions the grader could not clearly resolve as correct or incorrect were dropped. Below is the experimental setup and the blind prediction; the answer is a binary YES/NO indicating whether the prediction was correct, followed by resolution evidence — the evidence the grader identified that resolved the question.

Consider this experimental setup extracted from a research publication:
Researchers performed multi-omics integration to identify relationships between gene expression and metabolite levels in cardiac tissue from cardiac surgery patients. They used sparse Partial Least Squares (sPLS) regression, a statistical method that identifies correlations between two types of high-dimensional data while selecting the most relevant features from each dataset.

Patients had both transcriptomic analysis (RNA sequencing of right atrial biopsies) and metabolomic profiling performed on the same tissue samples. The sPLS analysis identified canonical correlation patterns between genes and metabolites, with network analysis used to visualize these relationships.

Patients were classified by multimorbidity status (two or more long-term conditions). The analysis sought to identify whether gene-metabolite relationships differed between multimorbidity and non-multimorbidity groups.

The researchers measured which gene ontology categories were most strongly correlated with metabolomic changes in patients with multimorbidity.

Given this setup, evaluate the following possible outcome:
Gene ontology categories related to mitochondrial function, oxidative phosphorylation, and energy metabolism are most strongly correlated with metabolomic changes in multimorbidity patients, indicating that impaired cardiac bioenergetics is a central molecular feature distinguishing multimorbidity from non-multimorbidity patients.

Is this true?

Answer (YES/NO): YES